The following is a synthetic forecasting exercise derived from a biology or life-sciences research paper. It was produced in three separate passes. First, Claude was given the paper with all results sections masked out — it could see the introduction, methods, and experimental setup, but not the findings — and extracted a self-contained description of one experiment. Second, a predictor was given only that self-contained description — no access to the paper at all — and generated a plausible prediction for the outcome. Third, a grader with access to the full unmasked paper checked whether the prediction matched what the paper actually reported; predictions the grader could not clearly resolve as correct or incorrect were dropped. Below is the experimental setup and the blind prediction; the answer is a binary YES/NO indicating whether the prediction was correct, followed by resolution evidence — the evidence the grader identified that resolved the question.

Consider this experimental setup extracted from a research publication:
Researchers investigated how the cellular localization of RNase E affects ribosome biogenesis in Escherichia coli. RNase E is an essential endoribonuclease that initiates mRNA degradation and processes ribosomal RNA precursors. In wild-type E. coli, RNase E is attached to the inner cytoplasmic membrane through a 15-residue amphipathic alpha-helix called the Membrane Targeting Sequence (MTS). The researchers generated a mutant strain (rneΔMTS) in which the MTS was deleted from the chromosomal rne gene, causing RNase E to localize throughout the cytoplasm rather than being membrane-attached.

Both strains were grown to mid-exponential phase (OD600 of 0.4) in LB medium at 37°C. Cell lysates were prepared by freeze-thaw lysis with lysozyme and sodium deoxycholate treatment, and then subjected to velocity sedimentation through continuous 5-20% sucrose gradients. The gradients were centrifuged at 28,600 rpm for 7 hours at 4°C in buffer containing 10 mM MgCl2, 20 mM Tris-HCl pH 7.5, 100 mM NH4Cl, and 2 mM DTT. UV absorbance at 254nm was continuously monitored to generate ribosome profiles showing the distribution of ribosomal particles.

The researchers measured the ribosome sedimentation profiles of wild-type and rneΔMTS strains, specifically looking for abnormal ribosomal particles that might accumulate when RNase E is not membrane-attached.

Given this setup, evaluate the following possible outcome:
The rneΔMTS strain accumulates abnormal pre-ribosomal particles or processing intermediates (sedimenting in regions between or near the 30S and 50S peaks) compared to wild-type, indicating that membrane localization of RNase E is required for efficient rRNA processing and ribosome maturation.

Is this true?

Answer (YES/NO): YES